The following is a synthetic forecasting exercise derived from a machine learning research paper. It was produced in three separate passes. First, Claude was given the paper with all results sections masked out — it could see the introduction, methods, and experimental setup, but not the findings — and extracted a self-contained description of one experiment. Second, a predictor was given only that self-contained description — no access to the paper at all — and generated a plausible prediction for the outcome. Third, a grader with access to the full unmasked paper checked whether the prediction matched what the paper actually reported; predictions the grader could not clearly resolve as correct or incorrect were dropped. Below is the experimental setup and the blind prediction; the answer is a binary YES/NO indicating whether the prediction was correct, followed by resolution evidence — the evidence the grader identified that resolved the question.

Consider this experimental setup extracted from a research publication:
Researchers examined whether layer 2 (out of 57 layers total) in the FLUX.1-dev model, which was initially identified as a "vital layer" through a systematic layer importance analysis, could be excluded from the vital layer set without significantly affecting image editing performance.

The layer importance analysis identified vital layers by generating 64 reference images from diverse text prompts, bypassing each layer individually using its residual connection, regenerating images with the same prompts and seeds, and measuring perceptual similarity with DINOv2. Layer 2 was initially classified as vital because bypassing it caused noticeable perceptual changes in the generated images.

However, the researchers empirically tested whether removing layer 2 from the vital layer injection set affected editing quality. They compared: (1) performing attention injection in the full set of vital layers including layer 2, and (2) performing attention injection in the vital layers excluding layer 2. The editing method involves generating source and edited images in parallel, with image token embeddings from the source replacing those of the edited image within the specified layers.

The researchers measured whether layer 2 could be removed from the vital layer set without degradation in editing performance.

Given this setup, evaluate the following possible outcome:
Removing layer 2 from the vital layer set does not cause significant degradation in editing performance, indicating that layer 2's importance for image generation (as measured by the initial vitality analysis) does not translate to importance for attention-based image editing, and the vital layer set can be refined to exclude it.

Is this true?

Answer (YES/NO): YES